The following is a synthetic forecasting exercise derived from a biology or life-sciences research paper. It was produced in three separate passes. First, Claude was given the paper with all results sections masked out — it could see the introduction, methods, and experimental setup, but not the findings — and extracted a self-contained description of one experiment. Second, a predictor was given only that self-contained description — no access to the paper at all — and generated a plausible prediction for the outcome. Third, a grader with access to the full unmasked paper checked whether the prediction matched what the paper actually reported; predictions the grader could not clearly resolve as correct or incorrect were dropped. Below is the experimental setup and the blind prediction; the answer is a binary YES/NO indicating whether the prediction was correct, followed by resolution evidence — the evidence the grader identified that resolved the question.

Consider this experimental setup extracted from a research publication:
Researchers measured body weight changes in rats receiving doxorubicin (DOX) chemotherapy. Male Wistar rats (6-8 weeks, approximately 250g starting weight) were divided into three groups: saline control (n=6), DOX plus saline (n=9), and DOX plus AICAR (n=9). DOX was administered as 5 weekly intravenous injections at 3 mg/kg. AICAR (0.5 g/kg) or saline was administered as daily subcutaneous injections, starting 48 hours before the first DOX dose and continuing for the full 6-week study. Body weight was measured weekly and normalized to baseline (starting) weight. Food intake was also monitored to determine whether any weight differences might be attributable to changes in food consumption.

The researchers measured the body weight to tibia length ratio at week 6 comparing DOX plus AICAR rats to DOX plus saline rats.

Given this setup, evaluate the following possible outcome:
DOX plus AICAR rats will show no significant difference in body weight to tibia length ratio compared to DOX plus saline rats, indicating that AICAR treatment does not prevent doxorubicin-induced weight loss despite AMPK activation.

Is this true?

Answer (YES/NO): NO